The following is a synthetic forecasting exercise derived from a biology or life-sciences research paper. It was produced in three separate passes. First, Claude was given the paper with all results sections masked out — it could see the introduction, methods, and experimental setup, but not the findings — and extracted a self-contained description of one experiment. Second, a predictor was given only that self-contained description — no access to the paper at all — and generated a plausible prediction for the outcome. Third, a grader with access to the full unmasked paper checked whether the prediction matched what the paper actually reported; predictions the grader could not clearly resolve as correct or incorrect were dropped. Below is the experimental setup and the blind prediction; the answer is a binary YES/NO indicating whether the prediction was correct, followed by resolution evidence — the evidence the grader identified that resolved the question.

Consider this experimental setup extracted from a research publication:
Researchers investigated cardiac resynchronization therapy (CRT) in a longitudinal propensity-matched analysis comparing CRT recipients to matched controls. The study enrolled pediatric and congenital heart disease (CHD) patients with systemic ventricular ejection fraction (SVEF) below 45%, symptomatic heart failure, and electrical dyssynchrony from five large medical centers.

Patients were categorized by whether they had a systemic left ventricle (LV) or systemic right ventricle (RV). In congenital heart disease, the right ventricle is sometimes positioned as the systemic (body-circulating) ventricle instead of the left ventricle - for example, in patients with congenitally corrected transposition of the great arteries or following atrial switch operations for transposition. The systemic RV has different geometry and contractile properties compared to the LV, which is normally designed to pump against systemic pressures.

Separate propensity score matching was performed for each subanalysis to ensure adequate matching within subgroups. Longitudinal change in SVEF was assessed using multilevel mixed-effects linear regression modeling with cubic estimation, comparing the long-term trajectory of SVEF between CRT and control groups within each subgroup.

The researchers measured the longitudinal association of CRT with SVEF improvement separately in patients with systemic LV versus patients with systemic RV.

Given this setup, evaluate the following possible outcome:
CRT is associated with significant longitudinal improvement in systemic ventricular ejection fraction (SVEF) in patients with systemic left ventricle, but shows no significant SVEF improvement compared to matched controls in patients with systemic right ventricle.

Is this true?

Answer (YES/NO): YES